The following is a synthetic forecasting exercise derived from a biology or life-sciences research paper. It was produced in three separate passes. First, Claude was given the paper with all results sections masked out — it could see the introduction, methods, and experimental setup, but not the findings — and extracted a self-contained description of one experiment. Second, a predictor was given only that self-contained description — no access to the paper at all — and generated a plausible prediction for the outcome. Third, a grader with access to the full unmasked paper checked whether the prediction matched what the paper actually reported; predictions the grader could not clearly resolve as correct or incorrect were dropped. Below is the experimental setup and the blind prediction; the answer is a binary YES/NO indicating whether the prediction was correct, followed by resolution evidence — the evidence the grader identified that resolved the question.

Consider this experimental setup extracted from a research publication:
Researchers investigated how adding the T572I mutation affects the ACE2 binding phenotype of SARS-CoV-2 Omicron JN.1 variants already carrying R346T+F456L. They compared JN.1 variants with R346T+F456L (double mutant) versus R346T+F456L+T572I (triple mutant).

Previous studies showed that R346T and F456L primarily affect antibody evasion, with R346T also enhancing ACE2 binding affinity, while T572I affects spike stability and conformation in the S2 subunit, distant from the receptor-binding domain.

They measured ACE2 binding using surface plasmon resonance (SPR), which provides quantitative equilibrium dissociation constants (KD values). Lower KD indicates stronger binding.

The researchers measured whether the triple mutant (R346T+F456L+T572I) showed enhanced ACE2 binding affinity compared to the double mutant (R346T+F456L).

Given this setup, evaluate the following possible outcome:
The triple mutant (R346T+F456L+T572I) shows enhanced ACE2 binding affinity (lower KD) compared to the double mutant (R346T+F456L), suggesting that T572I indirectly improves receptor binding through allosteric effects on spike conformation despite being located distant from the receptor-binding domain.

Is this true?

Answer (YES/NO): NO